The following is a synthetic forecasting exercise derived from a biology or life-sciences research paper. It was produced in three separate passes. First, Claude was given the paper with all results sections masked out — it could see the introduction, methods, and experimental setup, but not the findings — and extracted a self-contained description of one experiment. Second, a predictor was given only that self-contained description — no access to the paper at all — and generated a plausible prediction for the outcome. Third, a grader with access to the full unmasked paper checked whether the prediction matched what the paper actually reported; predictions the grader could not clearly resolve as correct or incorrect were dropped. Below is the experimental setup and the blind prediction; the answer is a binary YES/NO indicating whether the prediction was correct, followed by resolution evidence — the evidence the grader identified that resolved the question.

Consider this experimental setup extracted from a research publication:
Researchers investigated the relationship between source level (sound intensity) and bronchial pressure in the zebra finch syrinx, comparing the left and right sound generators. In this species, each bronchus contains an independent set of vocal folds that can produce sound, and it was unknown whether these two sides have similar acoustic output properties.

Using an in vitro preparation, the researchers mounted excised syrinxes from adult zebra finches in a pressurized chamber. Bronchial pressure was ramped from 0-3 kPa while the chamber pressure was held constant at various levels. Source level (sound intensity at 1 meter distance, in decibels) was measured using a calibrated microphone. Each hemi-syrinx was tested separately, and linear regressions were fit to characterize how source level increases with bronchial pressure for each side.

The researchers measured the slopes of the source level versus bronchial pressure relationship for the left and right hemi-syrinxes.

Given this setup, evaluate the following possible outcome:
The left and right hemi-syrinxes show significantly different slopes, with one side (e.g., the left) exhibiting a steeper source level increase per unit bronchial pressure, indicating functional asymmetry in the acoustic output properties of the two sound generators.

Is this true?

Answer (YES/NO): YES